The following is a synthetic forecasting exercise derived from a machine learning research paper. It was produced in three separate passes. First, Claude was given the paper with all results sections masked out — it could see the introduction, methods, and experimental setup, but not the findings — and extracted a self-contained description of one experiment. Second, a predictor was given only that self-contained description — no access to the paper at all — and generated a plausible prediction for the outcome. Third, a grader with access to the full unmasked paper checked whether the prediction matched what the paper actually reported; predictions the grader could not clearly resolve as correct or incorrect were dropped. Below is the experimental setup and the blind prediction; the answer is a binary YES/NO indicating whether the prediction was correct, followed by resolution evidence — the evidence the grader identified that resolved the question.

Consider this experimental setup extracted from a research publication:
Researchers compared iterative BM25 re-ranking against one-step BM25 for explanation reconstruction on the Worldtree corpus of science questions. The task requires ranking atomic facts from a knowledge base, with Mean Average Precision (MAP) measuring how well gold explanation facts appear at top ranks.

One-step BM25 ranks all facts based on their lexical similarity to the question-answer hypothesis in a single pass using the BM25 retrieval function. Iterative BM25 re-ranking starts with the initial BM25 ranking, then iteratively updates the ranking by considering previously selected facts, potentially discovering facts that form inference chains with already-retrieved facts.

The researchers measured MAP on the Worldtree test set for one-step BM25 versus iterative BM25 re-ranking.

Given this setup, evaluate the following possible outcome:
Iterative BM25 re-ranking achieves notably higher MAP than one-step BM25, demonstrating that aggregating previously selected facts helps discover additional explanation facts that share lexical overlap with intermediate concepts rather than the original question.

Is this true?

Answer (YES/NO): NO